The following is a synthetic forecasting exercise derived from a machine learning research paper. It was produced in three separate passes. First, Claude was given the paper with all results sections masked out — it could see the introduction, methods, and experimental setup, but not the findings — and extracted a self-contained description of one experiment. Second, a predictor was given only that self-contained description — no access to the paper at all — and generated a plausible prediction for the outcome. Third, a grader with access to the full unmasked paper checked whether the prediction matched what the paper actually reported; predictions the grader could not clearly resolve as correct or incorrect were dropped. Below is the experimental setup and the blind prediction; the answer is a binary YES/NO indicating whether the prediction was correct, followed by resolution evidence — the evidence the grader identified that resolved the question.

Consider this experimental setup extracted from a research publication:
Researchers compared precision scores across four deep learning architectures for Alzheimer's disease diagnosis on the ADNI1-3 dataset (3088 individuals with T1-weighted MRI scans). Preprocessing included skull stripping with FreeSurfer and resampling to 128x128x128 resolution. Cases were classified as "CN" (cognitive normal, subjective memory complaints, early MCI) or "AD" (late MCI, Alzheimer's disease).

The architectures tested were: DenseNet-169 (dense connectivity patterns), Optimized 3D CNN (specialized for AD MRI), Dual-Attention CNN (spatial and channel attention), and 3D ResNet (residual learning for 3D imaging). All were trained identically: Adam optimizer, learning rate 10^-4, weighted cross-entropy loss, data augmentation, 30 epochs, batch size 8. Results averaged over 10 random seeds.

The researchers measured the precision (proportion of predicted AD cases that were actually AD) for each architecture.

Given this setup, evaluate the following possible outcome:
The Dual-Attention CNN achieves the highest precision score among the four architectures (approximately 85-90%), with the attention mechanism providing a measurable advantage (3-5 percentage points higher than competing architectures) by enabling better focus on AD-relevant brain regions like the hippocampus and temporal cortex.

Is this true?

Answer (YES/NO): NO